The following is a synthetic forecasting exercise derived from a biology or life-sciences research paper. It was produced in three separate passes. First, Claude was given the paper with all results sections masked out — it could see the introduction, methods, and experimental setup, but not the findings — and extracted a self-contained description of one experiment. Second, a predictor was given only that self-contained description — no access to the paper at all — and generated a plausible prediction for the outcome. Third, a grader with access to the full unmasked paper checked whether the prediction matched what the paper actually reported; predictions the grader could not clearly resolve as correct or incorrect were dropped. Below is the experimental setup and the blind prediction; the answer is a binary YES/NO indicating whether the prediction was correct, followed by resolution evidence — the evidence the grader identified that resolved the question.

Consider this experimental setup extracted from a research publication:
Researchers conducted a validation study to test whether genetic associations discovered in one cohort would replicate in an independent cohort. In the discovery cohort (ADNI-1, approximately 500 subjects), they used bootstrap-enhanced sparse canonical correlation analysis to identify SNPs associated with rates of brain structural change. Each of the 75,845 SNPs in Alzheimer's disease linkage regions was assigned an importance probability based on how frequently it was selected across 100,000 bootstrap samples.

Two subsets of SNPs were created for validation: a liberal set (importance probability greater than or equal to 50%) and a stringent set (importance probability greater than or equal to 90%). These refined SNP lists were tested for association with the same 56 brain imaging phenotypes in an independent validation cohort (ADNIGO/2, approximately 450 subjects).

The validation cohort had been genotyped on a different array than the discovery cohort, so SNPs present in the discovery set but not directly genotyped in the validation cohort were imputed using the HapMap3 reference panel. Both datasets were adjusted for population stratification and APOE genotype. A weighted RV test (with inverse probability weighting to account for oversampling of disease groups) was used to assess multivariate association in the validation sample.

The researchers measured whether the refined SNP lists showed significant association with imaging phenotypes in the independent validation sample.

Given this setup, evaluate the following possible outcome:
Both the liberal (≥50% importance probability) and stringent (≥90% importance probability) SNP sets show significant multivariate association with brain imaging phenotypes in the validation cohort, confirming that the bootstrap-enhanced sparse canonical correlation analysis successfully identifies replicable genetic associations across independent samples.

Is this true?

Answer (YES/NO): NO